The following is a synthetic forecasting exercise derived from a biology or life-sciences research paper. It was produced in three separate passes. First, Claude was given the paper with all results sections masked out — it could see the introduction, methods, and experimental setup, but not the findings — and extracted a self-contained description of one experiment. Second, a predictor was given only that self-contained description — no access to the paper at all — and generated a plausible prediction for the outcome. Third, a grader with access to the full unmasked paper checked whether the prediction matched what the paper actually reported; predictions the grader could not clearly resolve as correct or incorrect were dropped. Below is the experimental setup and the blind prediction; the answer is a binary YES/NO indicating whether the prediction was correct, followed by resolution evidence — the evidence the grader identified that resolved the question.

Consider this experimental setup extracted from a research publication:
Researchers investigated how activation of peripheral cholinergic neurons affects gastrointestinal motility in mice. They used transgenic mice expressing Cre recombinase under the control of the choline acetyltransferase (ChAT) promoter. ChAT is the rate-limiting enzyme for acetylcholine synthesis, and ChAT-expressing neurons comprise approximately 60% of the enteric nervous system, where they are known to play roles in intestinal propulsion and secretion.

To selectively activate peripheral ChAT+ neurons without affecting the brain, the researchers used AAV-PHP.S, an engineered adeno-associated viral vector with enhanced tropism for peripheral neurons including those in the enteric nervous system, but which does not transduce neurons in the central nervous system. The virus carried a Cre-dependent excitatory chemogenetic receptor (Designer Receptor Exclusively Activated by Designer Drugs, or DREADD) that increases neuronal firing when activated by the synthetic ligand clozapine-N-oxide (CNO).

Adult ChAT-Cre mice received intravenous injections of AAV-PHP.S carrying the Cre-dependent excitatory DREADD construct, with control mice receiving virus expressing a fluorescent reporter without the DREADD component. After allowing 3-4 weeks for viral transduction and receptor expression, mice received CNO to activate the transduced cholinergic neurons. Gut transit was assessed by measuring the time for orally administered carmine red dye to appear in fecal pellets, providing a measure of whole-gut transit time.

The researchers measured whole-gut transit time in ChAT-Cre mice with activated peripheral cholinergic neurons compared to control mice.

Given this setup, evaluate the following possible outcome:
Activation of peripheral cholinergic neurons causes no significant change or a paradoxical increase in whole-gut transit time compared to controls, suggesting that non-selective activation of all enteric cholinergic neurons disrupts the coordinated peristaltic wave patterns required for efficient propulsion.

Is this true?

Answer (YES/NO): NO